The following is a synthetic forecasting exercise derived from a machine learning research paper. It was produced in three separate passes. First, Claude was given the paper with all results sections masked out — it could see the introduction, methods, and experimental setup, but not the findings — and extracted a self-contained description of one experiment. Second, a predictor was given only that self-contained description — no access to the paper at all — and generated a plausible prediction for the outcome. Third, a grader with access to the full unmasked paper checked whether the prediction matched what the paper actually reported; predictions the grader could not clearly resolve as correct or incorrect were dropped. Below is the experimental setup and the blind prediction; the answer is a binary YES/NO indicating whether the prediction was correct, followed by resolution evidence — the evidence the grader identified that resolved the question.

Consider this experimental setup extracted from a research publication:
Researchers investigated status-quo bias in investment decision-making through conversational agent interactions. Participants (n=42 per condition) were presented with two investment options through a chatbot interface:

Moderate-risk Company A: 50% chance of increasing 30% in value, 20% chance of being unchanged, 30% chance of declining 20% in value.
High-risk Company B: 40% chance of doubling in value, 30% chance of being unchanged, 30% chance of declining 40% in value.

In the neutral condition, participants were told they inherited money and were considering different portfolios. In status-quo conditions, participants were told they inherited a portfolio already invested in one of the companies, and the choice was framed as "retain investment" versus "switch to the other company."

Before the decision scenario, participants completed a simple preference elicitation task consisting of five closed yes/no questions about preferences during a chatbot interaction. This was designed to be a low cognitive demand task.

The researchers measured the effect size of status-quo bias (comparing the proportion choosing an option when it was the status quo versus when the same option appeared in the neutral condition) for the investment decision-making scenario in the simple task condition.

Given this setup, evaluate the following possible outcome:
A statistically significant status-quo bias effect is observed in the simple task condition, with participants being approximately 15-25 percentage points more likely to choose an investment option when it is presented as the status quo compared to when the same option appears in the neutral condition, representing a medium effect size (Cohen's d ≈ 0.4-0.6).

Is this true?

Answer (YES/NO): NO